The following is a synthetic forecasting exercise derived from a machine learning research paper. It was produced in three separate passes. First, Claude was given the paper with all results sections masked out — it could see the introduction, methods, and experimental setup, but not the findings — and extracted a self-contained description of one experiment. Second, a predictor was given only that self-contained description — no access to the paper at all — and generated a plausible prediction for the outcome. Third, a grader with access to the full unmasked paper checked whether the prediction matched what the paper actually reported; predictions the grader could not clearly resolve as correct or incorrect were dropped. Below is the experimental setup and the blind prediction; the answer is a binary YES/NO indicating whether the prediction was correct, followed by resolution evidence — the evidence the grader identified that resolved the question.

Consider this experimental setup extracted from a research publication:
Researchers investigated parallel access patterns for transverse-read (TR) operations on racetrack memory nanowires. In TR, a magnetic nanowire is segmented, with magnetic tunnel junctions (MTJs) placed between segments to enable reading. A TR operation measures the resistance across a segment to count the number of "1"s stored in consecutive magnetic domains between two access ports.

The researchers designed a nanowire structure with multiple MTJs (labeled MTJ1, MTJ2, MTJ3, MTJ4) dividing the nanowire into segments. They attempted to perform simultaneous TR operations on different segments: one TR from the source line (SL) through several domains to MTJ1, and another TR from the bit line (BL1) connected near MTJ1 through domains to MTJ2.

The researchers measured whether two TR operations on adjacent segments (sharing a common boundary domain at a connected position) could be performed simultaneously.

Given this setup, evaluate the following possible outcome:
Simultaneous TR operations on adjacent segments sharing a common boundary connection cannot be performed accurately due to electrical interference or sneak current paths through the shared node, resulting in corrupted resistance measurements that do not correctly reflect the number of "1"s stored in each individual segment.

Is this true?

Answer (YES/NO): YES